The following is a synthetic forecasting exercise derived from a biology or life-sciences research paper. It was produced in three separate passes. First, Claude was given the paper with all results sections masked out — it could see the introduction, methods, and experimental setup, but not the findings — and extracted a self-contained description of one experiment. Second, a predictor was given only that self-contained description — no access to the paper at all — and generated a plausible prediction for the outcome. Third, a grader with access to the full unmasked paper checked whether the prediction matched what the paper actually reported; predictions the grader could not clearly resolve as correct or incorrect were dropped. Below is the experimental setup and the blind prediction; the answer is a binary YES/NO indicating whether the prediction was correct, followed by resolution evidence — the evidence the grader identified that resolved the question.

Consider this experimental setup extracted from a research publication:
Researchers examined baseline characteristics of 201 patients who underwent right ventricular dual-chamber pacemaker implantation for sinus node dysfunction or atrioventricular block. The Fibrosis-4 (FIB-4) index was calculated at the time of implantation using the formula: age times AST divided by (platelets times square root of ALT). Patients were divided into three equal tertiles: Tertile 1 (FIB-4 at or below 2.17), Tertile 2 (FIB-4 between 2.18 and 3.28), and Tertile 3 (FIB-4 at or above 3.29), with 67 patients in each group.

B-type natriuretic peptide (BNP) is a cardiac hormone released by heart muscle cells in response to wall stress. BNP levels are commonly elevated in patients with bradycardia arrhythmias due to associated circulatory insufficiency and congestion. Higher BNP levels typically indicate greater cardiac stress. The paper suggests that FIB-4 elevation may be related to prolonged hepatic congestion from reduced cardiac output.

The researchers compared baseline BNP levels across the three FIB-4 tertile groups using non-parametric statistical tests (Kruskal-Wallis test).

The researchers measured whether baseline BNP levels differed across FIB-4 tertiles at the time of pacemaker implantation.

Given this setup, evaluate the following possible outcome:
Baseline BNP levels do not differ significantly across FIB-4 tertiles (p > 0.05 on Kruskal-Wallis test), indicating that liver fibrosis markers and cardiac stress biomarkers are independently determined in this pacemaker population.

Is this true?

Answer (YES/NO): NO